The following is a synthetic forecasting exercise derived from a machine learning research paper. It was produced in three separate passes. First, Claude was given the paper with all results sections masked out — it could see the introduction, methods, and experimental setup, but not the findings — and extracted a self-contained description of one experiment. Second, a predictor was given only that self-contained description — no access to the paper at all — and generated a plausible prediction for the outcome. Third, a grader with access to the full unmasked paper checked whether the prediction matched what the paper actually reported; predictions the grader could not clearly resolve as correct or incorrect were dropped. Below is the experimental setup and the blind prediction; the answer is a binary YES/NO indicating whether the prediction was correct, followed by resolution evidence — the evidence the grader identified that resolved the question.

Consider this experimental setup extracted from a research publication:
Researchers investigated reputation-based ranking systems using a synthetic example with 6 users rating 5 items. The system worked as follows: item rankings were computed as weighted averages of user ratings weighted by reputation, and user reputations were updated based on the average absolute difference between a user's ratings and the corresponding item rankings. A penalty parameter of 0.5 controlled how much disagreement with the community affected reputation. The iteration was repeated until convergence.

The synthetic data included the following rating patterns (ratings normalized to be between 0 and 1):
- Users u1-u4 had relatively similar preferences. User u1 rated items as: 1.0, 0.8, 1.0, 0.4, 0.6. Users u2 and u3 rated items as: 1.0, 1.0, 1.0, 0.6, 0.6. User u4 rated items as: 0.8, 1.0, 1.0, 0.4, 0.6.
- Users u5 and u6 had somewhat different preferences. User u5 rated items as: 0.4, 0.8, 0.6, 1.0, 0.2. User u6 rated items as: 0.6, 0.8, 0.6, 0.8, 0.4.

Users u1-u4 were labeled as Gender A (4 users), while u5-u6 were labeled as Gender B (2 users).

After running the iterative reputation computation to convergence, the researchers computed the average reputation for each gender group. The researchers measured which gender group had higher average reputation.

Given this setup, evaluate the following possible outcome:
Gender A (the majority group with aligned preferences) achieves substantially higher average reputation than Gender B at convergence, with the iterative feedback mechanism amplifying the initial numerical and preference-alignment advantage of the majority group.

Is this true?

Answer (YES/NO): NO